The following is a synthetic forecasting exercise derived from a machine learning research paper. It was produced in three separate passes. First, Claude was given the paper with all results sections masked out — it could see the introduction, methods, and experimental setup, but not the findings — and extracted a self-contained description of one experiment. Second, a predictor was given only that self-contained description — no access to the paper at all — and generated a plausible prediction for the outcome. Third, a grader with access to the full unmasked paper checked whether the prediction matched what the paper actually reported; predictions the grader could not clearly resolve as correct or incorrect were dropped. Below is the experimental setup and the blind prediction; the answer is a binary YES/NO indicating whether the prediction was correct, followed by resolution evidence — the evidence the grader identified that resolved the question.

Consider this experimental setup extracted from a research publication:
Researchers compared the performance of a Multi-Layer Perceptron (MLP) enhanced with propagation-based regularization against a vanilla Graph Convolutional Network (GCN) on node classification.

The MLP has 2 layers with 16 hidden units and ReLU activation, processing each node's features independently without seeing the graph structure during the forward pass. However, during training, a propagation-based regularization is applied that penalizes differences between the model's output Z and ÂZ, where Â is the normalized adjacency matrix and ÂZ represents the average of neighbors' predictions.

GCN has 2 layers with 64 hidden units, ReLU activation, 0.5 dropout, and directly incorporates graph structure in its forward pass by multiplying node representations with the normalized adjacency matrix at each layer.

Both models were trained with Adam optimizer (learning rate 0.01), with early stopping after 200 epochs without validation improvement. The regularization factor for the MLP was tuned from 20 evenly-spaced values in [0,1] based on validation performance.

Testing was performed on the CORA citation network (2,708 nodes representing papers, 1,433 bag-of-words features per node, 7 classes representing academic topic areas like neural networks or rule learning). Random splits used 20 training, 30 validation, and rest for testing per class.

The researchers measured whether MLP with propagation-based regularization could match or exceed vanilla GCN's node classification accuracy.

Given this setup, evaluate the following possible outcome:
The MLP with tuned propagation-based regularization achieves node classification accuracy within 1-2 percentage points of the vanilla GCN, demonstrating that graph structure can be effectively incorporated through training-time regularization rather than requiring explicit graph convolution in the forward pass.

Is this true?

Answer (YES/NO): NO